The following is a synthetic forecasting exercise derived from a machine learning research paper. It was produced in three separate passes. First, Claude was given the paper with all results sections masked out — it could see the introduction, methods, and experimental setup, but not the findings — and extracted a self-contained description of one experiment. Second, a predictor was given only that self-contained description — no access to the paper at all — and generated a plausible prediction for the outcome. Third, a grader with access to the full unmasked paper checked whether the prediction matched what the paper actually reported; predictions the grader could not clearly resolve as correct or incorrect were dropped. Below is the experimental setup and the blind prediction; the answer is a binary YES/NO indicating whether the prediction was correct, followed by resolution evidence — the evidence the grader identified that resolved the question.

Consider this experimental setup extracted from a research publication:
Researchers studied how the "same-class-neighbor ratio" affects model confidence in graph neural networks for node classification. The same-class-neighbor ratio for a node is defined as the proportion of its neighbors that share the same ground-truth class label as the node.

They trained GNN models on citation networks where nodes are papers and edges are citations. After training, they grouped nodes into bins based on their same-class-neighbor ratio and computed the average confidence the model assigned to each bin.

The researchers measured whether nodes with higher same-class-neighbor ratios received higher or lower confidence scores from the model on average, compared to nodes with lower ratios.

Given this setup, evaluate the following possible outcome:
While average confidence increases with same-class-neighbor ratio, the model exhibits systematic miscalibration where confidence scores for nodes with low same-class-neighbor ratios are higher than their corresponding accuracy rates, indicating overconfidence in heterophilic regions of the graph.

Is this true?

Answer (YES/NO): YES